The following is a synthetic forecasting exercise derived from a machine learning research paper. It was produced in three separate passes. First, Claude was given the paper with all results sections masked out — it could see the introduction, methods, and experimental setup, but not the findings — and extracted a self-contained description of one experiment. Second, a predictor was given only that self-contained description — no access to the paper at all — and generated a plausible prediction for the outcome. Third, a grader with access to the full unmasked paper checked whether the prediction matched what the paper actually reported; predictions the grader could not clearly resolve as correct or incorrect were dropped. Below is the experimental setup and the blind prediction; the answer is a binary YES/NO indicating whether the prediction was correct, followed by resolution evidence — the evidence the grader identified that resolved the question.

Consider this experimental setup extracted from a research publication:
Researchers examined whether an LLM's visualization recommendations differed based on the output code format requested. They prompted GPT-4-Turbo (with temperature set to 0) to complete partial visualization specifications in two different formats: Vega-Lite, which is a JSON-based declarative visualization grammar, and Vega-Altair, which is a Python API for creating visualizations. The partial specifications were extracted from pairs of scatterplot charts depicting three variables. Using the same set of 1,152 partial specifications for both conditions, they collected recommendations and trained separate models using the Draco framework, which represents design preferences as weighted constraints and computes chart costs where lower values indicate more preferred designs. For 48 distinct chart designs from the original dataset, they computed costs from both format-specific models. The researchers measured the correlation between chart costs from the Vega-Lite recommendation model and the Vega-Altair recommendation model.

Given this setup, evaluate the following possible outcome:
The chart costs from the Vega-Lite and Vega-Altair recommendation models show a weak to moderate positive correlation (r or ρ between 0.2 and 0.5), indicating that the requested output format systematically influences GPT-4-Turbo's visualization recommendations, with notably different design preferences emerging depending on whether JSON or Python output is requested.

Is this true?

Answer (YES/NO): NO